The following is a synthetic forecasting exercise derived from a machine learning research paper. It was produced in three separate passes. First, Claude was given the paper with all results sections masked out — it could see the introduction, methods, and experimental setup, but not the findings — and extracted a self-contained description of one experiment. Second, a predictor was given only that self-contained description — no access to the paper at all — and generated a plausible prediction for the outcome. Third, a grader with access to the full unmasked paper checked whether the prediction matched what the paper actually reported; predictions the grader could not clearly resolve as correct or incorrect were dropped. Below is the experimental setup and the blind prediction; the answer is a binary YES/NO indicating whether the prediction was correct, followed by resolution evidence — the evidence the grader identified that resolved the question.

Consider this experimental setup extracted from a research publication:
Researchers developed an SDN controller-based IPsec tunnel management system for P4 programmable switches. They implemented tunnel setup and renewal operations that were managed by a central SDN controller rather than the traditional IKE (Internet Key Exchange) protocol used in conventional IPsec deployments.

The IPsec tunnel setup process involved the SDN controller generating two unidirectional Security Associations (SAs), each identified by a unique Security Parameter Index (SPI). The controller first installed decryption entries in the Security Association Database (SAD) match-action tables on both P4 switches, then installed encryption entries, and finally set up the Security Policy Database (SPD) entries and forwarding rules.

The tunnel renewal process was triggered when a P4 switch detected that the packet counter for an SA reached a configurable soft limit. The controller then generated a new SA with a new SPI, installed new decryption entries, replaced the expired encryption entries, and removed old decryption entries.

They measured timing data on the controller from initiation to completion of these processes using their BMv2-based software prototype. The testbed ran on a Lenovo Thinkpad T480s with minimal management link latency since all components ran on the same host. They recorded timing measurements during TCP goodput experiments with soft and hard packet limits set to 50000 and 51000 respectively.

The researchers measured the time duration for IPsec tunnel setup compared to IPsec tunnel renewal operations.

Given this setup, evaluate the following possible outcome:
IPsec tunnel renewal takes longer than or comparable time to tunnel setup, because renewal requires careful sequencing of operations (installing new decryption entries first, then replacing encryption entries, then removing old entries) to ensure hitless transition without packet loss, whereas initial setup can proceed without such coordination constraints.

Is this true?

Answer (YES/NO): NO